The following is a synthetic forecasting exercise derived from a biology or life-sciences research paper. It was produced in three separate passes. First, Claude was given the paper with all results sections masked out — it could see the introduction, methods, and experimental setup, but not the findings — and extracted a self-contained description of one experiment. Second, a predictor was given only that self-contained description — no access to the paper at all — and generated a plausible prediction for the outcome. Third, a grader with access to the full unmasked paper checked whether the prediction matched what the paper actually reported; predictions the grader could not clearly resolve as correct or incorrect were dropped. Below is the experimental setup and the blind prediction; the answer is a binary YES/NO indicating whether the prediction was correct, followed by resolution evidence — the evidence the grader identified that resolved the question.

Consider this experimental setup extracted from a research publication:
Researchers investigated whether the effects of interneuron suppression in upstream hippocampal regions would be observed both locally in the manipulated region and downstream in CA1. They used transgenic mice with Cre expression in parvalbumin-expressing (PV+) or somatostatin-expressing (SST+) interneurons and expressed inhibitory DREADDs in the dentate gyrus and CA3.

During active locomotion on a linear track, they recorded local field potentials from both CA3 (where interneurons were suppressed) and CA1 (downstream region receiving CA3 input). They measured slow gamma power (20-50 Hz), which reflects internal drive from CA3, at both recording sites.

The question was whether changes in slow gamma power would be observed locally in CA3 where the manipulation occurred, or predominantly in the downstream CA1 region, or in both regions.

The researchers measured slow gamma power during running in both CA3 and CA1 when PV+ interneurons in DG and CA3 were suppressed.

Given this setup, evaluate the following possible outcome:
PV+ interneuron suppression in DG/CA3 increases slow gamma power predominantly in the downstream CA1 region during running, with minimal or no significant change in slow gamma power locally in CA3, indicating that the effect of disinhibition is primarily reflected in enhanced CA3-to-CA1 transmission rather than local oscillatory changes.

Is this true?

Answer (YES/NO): YES